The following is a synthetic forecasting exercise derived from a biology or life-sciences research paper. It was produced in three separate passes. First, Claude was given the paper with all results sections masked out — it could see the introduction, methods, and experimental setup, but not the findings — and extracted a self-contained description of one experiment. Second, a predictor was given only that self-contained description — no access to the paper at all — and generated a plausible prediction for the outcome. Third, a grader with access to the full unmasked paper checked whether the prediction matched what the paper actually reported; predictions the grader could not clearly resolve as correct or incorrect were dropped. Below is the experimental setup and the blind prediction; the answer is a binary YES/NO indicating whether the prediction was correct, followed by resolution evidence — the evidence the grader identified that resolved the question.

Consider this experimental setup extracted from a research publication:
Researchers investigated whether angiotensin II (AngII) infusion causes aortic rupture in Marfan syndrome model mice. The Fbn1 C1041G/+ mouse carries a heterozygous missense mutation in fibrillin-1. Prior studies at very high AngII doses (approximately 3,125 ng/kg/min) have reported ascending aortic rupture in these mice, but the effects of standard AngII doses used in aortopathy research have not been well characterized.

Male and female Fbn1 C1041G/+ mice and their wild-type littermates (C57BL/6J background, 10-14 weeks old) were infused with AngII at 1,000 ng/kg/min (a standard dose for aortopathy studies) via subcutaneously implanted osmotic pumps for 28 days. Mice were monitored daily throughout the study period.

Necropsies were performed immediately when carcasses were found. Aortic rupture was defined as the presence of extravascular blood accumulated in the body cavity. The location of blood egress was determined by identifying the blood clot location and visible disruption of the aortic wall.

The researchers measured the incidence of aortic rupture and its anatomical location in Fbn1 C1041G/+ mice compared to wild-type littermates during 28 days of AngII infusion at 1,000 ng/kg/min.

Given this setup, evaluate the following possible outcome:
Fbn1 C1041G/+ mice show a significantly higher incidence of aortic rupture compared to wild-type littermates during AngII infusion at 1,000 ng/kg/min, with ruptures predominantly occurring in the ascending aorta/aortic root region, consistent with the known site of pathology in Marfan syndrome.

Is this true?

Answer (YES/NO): NO